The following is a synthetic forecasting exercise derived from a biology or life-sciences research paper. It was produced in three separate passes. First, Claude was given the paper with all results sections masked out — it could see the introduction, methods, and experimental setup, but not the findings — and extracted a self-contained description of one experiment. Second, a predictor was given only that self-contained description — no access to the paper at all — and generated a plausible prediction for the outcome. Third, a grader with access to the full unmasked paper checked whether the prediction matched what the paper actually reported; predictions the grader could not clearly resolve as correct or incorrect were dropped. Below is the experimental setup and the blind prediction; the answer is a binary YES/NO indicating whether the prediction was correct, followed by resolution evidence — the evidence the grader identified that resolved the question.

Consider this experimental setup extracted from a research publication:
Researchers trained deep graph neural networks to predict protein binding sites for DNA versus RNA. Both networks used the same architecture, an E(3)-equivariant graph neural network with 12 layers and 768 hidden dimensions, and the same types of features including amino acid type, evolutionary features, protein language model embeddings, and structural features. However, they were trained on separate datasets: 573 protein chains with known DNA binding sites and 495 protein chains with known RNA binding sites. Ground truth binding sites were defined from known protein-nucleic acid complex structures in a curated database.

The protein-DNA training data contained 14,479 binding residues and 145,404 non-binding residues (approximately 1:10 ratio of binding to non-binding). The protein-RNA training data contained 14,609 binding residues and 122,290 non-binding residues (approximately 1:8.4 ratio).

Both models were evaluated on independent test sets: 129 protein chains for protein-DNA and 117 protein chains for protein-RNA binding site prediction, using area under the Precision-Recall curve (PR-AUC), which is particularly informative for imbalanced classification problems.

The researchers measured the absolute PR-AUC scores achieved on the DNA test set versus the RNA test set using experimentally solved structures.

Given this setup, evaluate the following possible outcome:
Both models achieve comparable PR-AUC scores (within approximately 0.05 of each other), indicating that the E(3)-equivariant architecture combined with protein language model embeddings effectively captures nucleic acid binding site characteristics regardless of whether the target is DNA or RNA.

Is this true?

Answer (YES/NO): NO